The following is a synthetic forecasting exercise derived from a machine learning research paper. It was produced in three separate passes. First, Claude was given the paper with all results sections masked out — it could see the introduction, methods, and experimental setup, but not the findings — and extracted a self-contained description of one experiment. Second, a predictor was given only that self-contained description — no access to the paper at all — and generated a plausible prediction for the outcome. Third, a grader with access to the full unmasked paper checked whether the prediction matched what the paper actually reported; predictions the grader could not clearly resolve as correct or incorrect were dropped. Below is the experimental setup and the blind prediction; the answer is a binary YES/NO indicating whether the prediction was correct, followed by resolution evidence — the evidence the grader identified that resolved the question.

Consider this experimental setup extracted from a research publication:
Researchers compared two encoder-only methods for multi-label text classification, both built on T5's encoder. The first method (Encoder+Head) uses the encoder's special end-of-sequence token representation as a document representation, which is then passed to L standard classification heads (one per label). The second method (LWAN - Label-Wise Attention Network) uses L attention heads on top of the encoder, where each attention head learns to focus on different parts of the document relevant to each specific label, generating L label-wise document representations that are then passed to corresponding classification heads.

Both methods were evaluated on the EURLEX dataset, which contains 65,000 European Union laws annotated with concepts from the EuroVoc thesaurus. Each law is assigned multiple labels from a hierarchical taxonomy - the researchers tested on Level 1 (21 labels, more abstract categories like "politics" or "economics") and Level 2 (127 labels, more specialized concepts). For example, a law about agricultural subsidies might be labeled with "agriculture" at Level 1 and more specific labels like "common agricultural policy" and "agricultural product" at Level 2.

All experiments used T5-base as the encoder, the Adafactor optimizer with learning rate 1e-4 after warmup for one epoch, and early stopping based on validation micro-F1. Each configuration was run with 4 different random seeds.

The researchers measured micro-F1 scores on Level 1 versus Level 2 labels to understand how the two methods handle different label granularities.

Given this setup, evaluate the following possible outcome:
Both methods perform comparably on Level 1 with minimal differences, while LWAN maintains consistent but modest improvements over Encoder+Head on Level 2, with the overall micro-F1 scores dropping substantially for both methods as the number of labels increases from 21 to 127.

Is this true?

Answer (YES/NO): NO